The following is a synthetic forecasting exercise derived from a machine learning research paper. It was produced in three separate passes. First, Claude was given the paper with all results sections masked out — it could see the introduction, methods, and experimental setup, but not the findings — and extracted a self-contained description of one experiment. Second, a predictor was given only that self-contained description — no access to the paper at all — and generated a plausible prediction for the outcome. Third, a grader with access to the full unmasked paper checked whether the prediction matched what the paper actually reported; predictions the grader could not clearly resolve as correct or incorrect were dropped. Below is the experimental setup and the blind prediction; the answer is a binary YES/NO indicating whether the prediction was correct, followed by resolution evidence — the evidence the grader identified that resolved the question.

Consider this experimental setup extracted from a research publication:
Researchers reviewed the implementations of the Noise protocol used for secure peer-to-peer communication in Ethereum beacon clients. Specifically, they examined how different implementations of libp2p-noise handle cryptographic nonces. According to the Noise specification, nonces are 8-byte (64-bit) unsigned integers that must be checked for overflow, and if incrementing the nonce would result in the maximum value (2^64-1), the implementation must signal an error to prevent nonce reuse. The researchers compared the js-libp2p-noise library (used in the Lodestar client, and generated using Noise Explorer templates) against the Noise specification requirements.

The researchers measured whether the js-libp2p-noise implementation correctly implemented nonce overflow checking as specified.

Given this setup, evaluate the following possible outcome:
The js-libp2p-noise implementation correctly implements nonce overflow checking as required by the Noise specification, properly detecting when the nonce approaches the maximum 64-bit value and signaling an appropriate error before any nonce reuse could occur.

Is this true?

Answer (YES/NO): NO